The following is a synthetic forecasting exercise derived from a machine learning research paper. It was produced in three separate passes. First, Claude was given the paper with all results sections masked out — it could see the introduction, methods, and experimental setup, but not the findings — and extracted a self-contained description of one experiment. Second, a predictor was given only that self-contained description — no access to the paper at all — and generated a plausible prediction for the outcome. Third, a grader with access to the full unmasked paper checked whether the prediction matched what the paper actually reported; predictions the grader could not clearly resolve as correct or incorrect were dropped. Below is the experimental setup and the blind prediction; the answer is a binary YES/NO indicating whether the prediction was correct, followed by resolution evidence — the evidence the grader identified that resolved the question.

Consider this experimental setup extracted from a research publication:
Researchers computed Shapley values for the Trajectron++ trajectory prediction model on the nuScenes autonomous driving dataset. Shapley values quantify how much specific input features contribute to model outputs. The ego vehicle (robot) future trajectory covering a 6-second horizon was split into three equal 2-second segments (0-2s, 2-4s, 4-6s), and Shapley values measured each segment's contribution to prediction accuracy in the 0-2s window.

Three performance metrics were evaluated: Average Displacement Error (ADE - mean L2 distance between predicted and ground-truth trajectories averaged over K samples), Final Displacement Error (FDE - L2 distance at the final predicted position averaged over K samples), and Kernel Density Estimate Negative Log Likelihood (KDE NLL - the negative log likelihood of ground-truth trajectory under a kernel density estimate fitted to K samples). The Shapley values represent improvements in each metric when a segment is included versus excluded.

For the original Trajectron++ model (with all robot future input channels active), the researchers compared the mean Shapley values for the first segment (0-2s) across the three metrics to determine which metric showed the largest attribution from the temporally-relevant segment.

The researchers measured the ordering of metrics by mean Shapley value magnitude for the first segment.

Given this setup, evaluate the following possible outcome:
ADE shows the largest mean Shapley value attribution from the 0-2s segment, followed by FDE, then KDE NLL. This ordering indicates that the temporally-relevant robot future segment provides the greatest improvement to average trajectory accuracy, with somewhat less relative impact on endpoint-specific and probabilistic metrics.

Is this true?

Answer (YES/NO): NO